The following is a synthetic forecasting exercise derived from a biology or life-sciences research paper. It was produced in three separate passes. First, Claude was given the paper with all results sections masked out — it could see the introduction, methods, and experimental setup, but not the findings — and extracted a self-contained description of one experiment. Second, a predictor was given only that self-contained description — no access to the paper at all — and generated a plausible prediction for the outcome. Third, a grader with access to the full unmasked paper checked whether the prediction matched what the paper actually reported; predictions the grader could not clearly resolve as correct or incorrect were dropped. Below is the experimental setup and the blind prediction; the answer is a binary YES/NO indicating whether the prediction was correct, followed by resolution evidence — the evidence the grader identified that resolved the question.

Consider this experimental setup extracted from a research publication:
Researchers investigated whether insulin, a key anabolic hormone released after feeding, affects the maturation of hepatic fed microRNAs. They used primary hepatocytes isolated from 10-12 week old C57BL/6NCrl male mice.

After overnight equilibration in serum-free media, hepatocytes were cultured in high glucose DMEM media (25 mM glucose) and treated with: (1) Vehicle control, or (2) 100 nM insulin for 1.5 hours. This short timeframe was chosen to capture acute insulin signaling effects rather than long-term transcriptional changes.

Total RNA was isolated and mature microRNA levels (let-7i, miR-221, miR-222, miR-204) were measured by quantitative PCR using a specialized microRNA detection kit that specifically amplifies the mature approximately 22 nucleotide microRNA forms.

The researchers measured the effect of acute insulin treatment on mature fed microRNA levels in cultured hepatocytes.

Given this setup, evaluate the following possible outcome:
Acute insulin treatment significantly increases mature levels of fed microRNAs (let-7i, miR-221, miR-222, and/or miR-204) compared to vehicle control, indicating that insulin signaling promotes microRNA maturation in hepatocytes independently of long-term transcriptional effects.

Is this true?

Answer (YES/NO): YES